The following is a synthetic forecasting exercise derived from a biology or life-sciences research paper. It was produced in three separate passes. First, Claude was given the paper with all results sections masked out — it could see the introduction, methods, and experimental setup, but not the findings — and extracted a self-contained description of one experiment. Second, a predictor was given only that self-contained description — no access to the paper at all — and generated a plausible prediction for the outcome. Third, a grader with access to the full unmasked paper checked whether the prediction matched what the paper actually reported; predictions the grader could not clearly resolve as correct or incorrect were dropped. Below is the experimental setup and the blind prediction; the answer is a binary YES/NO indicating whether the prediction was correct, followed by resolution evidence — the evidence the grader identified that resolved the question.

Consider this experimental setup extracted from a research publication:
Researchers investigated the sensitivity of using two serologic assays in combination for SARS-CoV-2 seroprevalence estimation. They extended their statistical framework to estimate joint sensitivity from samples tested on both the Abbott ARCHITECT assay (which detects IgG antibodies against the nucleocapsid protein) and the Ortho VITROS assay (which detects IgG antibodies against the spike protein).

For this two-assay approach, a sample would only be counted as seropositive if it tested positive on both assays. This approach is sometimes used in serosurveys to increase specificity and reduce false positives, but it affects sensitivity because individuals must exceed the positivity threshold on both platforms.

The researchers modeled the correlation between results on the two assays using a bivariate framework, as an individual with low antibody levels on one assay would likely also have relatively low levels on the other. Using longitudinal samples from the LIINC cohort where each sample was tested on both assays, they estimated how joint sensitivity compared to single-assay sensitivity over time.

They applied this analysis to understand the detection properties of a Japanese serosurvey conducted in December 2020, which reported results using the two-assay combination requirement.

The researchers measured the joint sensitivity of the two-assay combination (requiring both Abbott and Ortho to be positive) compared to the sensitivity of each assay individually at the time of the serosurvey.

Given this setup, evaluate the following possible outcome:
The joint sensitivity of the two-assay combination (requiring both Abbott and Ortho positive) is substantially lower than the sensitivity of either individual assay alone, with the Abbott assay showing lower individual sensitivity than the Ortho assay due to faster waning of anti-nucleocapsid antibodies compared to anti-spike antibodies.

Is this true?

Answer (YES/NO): NO